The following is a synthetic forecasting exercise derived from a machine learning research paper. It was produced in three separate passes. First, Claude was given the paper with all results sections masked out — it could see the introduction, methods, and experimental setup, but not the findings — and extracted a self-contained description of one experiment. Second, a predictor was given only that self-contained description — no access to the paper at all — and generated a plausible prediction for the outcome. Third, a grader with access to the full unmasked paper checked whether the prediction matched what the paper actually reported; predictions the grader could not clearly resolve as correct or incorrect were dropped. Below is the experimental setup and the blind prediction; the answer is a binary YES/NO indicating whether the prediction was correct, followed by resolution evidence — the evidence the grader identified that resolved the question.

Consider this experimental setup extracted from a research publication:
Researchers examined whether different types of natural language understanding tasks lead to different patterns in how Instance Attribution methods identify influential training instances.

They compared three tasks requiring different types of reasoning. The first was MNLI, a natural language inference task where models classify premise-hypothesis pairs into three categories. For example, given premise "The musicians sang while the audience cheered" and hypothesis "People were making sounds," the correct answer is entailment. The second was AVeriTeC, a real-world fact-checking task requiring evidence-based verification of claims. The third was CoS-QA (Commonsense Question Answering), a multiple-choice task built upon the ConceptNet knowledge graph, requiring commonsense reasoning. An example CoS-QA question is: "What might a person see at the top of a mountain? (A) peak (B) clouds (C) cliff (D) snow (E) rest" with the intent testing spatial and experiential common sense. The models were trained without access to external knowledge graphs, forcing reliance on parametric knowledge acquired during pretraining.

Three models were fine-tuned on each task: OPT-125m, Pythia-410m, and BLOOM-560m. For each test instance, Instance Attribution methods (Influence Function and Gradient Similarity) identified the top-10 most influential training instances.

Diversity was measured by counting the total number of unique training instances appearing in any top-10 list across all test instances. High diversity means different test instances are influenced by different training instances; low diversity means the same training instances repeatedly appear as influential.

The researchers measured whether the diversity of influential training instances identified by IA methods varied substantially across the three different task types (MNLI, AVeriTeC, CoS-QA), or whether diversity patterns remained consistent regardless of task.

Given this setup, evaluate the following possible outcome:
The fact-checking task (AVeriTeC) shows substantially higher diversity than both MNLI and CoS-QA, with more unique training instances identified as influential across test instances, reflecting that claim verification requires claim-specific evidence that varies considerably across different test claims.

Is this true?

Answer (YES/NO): NO